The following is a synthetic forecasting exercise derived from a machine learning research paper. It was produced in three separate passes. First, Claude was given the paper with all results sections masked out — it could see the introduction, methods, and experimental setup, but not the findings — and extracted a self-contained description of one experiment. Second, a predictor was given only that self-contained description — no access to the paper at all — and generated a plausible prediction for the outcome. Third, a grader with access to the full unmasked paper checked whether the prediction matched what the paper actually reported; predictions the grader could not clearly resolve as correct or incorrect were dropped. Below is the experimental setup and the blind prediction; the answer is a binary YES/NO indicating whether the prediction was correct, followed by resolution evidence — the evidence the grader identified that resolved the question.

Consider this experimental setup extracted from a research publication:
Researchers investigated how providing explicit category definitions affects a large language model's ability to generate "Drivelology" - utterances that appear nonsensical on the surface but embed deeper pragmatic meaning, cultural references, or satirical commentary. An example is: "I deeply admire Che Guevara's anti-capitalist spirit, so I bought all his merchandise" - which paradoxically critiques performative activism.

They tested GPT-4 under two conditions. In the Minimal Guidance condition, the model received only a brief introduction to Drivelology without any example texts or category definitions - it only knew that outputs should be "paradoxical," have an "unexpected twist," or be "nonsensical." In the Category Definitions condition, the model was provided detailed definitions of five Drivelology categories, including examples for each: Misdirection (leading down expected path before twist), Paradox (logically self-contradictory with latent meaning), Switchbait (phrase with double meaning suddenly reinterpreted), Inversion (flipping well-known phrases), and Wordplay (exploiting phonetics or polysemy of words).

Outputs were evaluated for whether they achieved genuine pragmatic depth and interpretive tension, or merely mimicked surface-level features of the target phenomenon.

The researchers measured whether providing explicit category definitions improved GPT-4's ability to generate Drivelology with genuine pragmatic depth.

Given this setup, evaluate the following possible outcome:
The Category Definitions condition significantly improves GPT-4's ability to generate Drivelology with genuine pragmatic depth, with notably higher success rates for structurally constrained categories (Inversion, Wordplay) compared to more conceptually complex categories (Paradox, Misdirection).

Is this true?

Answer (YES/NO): NO